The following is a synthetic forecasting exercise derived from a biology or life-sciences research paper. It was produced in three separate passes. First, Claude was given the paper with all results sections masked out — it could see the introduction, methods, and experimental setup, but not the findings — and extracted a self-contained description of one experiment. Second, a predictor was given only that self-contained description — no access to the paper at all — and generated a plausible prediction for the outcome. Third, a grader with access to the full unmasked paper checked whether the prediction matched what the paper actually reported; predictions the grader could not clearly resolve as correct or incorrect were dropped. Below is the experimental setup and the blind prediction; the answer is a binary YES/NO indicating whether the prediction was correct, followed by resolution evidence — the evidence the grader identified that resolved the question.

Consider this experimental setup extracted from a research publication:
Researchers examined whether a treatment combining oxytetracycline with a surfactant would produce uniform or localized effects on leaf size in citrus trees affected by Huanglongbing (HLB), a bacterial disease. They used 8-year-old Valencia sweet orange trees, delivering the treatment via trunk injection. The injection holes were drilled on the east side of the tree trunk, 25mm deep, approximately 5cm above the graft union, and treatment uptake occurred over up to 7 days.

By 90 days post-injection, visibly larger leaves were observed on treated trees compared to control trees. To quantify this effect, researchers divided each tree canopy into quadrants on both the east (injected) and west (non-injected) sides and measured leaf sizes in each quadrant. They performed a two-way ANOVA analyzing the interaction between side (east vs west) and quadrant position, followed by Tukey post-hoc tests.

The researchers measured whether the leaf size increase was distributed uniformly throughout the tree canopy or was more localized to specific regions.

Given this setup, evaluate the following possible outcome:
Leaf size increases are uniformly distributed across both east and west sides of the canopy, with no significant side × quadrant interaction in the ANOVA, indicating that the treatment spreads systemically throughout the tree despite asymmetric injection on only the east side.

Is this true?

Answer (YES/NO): NO